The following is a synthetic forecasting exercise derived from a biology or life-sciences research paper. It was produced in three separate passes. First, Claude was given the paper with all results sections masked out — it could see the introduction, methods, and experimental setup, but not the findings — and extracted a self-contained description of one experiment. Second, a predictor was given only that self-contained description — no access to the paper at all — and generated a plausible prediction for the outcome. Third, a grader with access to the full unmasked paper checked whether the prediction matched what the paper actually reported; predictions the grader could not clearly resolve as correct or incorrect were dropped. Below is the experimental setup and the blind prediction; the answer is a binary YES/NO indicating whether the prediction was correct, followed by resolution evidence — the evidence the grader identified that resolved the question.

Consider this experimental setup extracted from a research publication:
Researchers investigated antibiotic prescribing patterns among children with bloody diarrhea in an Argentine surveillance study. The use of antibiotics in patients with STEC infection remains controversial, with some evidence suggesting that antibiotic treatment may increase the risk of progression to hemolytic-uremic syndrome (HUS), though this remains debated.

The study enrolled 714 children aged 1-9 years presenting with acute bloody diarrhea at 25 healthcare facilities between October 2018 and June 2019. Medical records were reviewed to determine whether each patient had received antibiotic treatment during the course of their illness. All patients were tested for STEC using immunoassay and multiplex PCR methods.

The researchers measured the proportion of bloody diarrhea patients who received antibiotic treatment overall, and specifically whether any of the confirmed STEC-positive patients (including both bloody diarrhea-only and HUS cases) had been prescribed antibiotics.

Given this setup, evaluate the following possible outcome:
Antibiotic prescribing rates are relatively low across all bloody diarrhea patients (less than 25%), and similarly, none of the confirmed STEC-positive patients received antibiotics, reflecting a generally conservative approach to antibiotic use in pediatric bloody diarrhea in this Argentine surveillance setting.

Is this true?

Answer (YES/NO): YES